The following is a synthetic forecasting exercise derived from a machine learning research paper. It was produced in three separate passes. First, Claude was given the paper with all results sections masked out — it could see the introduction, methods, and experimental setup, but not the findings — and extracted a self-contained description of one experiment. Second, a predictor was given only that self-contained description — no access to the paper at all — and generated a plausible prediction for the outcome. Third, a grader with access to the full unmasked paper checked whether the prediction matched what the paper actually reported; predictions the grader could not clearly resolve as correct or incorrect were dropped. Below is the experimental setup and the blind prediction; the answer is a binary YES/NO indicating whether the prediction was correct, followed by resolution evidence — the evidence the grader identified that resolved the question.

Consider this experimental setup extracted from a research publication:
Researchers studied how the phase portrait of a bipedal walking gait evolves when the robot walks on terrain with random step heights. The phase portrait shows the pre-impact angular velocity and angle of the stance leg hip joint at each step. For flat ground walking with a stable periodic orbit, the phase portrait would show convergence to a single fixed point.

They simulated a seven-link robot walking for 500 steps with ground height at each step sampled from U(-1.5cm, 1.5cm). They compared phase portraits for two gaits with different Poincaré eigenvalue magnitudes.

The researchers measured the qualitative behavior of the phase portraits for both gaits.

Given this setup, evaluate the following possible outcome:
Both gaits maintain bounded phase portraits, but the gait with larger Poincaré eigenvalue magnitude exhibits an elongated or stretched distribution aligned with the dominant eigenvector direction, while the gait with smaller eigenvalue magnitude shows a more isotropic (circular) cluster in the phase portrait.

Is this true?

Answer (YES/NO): NO